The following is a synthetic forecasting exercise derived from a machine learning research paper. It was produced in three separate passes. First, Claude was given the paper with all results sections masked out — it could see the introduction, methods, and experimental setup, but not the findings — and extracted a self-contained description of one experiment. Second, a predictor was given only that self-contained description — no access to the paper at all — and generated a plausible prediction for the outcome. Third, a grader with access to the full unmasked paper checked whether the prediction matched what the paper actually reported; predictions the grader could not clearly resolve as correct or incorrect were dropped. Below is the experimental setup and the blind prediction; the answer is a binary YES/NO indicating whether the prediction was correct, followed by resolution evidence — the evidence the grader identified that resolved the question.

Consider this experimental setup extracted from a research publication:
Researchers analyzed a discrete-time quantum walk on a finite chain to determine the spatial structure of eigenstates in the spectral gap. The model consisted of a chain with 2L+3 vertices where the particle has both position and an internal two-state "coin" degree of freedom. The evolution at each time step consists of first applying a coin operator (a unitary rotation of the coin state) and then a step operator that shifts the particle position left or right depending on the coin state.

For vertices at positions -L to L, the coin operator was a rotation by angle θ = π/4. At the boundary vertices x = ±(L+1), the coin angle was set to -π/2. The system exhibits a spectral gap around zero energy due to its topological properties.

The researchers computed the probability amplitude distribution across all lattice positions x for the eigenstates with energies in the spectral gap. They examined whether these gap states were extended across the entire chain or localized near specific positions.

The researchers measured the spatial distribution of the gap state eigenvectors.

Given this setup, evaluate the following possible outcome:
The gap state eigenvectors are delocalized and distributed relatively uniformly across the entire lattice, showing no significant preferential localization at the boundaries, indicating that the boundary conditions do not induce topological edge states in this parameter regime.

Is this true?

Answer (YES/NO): NO